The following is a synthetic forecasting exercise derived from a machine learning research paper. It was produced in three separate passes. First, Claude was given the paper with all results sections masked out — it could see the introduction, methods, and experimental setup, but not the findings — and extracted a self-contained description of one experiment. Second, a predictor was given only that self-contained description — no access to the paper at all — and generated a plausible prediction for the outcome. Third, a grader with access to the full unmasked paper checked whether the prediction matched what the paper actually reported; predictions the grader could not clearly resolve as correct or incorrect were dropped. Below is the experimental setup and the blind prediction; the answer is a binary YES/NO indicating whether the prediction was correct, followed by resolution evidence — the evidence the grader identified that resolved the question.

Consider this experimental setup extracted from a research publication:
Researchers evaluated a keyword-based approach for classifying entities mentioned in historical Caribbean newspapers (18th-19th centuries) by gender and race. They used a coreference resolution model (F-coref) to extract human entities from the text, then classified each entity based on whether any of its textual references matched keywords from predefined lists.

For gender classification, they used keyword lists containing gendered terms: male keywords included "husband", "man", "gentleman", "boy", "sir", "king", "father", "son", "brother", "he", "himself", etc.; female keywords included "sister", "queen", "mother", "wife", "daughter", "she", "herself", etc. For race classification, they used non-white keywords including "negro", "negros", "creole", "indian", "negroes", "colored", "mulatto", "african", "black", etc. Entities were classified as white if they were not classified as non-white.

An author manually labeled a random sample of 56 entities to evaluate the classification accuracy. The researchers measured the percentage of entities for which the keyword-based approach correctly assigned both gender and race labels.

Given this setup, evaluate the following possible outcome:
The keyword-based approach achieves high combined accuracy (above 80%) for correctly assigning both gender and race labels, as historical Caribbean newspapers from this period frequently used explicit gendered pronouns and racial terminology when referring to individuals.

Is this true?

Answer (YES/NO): NO